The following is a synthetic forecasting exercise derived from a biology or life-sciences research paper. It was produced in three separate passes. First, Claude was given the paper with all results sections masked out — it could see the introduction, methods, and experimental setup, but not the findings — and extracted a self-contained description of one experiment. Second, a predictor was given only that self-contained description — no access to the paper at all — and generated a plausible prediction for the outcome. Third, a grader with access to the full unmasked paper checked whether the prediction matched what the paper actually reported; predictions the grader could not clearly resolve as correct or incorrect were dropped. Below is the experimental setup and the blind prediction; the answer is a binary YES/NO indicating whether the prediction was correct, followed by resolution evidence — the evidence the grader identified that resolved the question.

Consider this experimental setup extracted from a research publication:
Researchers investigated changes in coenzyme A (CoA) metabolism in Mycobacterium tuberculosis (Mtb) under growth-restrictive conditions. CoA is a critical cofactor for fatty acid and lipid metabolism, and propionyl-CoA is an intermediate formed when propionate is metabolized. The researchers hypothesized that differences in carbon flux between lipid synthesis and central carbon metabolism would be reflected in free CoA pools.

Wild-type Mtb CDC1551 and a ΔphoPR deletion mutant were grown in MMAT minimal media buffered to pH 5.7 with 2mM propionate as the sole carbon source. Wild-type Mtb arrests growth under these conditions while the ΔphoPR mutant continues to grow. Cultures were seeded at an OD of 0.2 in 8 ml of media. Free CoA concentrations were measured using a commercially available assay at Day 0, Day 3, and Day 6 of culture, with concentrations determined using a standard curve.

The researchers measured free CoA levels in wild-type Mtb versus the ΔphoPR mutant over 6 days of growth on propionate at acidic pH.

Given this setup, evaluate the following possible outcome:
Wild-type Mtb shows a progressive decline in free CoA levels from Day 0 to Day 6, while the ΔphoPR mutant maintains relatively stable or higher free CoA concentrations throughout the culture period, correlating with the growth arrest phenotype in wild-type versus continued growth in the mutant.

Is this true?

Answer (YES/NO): NO